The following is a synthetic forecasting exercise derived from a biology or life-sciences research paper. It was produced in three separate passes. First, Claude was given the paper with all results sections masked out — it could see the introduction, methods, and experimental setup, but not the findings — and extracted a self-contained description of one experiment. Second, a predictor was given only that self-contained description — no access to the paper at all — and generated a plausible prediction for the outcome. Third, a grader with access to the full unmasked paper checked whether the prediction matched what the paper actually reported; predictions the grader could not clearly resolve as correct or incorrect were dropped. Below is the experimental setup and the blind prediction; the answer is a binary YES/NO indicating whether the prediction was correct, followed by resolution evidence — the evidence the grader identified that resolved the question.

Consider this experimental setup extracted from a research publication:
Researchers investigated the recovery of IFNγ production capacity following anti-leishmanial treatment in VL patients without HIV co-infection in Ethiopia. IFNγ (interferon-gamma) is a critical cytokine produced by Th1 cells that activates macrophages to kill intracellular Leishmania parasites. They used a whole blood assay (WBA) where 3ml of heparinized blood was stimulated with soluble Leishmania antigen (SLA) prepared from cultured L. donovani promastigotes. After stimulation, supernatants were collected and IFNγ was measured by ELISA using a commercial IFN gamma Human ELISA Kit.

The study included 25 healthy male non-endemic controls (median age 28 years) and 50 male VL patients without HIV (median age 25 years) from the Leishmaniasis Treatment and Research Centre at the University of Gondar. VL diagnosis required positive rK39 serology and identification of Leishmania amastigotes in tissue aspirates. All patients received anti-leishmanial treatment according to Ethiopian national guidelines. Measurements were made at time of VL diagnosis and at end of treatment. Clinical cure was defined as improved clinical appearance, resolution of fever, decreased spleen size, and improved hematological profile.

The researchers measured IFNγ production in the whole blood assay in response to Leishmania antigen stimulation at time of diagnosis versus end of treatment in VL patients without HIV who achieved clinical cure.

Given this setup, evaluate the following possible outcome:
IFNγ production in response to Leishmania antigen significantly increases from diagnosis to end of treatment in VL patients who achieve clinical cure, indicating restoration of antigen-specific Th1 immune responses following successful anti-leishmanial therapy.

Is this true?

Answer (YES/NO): YES